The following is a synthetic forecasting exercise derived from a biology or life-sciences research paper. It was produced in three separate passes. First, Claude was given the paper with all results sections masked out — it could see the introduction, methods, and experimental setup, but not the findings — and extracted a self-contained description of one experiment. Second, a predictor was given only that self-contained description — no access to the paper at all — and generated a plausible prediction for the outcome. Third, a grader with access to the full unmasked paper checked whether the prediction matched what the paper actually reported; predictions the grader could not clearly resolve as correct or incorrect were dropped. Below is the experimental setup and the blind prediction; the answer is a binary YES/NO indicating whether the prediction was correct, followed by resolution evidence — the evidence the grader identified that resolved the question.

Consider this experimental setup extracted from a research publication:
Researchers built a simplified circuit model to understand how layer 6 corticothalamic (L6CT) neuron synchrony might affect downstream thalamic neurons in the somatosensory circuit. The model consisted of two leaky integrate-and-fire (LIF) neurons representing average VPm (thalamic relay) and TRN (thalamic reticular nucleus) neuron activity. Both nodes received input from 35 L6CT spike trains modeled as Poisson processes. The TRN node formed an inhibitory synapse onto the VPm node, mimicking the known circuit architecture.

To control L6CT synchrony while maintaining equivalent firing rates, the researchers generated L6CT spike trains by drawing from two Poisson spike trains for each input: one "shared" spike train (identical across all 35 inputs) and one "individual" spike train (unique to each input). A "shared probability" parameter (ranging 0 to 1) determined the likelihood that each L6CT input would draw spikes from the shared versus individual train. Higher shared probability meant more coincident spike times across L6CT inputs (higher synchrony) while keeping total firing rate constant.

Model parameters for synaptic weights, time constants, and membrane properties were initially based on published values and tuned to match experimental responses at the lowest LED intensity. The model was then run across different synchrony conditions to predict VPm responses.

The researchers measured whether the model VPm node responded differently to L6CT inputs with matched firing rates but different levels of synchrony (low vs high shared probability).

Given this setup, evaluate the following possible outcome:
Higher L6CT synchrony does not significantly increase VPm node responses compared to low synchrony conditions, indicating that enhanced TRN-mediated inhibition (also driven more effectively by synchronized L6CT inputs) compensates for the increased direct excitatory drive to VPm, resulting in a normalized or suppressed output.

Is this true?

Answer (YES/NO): NO